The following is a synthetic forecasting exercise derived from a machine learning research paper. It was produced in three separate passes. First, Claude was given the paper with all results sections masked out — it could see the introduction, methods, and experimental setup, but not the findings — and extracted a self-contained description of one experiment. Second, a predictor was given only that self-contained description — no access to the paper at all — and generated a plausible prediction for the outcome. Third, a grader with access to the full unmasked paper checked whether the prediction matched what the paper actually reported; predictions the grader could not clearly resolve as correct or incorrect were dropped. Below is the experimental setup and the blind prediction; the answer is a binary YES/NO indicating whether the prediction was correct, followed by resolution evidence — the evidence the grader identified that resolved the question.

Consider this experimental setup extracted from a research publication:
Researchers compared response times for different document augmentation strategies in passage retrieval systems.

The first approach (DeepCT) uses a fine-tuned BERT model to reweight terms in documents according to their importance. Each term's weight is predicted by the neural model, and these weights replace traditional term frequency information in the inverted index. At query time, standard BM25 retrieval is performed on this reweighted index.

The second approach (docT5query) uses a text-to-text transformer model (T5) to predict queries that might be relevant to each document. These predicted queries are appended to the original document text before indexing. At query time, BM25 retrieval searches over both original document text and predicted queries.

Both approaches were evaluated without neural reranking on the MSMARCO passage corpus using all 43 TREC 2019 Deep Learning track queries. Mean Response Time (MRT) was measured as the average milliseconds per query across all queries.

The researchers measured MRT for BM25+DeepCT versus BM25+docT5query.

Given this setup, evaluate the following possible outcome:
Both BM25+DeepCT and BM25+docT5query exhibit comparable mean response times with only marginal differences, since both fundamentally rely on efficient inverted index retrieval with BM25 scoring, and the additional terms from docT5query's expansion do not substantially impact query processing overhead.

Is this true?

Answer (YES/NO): NO